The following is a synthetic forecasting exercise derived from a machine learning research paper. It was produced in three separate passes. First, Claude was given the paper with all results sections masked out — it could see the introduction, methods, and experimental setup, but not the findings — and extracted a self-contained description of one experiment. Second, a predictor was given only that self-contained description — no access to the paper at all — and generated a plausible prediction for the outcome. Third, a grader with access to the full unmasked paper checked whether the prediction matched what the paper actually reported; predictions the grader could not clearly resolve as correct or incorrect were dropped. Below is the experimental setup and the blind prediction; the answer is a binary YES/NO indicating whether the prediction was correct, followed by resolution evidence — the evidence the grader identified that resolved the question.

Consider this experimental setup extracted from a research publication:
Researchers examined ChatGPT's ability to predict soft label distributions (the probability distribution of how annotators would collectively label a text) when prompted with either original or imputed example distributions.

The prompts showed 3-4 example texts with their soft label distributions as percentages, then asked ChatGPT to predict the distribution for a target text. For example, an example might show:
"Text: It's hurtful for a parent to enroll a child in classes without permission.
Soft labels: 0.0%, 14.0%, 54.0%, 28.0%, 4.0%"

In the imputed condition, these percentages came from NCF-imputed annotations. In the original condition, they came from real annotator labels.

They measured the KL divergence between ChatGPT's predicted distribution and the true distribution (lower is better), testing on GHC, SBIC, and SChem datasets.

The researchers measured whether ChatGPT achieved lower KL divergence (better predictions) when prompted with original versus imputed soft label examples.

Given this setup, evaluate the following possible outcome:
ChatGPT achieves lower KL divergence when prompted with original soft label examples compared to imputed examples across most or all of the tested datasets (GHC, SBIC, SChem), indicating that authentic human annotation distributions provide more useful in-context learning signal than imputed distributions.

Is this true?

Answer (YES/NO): YES